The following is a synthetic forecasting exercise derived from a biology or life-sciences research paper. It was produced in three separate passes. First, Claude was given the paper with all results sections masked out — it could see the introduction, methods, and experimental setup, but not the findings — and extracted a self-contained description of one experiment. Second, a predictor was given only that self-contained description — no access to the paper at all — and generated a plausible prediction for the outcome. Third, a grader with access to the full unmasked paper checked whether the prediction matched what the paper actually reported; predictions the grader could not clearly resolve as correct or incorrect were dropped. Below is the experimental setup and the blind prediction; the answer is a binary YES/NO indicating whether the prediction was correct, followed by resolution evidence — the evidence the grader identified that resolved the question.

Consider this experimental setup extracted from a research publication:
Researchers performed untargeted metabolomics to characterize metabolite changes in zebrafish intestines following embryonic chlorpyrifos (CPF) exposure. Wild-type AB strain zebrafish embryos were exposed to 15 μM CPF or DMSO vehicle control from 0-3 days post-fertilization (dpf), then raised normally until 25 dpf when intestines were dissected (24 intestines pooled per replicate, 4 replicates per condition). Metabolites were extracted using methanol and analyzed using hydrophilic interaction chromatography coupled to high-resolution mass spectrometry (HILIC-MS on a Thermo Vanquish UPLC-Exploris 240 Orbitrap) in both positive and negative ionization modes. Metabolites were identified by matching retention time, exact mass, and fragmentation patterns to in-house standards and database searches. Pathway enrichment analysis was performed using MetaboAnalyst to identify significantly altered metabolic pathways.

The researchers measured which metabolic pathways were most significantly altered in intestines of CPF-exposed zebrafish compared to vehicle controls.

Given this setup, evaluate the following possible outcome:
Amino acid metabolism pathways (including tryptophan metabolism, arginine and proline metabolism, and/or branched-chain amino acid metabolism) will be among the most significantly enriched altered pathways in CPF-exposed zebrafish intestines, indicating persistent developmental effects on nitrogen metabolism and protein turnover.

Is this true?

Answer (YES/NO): YES